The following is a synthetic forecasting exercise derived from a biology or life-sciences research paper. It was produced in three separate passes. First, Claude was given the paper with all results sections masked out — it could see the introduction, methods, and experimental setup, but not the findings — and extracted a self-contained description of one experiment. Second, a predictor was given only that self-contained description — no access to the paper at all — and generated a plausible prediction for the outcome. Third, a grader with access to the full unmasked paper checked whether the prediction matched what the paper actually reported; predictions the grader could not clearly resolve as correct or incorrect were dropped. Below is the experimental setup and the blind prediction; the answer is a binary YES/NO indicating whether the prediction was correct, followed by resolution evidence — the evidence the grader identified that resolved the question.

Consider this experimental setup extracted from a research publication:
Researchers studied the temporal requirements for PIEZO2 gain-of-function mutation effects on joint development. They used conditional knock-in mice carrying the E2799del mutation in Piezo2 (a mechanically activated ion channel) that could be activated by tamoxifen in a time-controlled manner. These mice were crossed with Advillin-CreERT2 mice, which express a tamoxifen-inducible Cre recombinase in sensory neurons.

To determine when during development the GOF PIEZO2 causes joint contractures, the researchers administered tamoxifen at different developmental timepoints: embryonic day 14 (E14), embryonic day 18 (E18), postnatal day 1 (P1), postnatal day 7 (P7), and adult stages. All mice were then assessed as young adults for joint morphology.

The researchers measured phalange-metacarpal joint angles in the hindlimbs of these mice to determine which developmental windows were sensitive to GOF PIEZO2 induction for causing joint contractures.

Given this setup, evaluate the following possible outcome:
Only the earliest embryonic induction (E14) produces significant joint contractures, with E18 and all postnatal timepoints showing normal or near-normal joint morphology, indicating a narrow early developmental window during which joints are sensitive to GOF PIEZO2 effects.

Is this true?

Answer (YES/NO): NO